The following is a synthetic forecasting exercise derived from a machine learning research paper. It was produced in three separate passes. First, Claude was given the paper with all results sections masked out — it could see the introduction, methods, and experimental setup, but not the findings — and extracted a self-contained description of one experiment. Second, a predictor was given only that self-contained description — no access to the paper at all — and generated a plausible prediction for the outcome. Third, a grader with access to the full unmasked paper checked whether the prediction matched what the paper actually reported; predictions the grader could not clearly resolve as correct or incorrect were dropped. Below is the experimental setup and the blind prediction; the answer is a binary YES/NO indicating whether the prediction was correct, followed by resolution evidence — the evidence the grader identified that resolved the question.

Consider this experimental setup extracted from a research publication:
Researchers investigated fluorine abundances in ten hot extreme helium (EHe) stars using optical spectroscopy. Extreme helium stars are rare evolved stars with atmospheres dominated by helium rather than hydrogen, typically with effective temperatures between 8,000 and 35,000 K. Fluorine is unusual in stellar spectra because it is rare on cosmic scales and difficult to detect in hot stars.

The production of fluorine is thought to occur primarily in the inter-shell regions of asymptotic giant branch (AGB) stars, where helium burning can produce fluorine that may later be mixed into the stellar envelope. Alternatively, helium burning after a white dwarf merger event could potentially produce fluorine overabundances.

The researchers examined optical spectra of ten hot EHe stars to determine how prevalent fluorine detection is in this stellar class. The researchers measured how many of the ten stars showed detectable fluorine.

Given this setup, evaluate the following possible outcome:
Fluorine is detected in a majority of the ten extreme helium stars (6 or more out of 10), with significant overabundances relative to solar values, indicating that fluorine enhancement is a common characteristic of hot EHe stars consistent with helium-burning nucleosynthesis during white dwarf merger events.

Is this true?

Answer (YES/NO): YES